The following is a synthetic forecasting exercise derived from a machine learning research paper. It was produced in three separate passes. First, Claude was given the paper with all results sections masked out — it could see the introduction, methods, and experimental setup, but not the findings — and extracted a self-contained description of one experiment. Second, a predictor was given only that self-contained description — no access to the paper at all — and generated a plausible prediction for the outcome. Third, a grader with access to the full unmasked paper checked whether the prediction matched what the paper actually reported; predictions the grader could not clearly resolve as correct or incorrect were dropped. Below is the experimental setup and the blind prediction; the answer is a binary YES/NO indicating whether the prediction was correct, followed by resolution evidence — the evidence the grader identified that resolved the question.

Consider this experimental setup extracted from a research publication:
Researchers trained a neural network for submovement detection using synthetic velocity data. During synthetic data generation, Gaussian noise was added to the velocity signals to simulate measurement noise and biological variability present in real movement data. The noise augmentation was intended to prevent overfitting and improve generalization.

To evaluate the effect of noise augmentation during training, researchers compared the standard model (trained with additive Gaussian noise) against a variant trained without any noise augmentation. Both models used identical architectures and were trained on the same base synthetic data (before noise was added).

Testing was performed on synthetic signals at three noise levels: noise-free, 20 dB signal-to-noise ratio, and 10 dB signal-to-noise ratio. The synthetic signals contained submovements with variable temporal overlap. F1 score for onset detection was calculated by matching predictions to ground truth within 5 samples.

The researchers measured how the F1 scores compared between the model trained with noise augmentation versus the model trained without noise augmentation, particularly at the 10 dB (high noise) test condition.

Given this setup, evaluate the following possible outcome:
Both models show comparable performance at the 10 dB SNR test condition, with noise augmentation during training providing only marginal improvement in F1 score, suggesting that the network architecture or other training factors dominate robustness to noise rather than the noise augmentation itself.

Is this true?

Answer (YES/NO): NO